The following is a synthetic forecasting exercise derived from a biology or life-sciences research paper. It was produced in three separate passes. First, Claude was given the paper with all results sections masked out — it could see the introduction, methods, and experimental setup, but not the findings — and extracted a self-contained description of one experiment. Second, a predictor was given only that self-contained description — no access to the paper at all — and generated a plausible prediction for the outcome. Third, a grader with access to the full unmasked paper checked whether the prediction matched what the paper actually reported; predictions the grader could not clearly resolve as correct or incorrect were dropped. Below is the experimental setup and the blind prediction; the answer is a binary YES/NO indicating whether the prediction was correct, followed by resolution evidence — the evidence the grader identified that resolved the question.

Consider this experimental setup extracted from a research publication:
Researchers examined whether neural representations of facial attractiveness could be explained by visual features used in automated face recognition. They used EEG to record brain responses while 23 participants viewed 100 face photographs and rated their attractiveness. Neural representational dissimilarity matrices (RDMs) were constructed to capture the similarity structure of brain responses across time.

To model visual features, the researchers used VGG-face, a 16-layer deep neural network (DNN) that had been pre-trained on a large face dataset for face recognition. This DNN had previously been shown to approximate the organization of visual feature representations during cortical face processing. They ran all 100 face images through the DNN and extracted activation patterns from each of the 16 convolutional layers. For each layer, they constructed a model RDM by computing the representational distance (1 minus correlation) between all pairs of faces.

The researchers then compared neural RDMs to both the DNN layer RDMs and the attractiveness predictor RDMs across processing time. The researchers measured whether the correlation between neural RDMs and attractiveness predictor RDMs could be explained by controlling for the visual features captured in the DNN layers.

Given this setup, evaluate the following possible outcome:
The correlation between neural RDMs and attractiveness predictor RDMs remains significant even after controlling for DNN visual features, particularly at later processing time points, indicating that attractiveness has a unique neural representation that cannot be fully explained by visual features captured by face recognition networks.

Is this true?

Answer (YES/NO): NO